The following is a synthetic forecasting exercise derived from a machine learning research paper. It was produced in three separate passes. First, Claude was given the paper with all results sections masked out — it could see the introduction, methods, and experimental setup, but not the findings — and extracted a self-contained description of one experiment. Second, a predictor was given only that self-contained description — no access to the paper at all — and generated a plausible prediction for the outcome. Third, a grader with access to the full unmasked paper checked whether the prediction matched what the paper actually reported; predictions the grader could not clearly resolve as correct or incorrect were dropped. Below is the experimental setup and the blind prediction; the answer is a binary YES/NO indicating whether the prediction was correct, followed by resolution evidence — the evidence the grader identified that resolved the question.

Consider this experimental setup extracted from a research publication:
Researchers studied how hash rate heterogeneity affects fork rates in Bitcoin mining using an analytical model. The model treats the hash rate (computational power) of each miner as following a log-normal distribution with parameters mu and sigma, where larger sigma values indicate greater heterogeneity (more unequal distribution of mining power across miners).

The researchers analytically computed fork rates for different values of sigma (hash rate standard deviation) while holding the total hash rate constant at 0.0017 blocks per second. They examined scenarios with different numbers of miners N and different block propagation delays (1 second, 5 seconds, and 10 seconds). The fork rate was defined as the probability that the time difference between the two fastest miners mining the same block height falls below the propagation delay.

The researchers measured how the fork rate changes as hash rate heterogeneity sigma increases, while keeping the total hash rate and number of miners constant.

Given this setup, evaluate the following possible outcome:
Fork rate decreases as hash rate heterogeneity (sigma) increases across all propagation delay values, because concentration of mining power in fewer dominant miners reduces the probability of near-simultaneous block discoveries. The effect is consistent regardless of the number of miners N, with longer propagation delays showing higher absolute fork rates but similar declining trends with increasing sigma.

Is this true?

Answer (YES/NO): YES